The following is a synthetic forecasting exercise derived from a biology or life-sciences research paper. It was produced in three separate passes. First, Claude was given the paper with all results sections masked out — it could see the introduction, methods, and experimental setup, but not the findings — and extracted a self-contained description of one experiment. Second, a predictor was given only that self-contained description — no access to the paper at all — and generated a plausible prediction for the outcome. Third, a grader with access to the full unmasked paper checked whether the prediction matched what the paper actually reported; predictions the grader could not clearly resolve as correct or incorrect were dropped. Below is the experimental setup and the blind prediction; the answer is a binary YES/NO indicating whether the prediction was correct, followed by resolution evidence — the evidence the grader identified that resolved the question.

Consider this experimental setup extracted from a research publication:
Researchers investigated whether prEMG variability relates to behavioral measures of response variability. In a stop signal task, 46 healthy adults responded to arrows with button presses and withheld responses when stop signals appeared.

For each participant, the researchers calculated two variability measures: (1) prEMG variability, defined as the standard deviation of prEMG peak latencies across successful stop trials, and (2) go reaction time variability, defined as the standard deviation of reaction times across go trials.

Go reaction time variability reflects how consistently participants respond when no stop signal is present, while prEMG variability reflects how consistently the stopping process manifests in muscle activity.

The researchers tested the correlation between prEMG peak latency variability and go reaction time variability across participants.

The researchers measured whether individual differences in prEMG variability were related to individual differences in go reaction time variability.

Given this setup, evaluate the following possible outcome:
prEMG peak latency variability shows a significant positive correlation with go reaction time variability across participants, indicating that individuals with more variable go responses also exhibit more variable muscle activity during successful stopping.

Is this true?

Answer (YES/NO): NO